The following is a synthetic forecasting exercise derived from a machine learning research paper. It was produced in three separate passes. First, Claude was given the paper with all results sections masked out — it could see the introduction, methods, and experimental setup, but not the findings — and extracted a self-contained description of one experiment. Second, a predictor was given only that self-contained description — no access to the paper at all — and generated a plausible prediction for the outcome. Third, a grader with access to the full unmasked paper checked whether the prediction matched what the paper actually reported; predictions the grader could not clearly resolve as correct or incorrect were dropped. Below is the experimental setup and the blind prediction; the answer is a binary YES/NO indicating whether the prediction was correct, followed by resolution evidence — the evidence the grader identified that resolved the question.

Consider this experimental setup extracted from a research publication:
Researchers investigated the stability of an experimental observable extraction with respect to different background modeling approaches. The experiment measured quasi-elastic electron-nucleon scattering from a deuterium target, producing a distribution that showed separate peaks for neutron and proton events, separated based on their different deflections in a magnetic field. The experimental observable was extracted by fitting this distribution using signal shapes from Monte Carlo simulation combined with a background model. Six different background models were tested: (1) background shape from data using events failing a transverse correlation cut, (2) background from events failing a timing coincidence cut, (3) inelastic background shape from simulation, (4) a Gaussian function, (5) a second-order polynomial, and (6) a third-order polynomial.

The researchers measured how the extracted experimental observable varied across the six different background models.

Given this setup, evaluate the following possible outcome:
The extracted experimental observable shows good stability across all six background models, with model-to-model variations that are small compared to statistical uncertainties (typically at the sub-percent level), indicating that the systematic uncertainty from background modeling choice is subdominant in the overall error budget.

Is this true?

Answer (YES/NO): NO